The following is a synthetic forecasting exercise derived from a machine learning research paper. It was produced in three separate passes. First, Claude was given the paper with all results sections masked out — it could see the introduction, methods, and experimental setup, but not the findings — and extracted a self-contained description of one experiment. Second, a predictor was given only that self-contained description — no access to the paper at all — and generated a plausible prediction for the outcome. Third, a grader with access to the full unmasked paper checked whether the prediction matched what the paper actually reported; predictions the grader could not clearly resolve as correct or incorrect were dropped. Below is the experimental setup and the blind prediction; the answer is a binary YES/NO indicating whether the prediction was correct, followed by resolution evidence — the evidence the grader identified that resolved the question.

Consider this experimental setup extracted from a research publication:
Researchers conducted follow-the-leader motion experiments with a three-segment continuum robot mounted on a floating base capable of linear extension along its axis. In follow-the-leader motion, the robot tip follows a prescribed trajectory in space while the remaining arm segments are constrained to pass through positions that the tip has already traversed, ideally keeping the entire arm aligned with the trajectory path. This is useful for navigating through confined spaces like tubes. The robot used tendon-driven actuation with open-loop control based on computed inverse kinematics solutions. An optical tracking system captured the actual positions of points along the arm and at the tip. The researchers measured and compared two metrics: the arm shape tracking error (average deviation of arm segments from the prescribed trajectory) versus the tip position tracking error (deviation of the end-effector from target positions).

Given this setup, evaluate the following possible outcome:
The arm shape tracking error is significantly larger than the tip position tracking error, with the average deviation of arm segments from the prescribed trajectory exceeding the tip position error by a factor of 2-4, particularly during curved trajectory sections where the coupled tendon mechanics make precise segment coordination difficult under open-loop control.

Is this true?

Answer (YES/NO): NO